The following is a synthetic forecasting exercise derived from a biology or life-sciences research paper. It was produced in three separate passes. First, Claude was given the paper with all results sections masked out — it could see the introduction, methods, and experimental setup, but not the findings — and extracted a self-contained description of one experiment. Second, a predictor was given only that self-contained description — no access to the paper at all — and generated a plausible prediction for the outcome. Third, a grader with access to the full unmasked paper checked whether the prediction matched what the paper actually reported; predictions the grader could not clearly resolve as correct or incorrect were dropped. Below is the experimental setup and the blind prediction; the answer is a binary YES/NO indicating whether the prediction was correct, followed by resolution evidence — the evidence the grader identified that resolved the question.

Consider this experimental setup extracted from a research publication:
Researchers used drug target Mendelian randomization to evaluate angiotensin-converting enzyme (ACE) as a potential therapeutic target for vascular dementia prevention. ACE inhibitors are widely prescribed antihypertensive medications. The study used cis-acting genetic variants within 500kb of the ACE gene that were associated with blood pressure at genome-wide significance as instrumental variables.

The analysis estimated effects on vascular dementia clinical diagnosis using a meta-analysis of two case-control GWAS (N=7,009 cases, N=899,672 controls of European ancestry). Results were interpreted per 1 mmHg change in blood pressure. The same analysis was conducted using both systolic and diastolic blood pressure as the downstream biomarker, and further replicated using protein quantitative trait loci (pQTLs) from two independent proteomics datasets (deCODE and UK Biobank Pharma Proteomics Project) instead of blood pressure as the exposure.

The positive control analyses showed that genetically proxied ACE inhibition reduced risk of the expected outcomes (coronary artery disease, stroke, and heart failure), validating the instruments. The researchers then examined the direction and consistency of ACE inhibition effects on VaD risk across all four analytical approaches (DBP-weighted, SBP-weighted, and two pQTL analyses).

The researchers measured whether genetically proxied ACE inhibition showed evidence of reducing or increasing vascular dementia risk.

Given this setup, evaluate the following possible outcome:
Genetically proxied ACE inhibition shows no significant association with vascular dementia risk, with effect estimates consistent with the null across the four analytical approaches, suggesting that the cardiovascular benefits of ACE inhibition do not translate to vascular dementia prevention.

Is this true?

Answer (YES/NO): NO